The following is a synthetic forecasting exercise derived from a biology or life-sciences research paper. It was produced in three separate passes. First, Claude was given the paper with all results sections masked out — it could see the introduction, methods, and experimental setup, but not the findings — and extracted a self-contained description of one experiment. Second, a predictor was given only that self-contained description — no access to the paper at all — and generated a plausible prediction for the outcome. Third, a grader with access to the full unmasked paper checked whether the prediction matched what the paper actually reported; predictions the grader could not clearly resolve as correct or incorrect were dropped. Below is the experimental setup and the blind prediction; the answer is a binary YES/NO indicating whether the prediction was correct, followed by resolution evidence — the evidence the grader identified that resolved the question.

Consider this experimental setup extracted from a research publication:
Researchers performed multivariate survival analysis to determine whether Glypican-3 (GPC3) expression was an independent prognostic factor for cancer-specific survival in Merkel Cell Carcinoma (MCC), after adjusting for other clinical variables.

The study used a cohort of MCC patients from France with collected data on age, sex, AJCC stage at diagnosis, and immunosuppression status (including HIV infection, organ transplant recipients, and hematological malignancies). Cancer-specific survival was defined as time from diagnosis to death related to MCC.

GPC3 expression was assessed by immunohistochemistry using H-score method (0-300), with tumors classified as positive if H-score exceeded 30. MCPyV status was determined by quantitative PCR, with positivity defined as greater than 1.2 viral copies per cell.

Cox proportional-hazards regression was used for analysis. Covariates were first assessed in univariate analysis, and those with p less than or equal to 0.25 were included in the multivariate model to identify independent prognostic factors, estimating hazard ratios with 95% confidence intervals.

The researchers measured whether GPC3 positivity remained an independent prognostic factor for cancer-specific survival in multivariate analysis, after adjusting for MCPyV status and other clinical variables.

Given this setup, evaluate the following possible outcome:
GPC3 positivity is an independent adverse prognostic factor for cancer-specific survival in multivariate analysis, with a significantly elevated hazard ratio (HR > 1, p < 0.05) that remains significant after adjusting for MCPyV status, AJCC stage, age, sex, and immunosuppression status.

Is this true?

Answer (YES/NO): NO